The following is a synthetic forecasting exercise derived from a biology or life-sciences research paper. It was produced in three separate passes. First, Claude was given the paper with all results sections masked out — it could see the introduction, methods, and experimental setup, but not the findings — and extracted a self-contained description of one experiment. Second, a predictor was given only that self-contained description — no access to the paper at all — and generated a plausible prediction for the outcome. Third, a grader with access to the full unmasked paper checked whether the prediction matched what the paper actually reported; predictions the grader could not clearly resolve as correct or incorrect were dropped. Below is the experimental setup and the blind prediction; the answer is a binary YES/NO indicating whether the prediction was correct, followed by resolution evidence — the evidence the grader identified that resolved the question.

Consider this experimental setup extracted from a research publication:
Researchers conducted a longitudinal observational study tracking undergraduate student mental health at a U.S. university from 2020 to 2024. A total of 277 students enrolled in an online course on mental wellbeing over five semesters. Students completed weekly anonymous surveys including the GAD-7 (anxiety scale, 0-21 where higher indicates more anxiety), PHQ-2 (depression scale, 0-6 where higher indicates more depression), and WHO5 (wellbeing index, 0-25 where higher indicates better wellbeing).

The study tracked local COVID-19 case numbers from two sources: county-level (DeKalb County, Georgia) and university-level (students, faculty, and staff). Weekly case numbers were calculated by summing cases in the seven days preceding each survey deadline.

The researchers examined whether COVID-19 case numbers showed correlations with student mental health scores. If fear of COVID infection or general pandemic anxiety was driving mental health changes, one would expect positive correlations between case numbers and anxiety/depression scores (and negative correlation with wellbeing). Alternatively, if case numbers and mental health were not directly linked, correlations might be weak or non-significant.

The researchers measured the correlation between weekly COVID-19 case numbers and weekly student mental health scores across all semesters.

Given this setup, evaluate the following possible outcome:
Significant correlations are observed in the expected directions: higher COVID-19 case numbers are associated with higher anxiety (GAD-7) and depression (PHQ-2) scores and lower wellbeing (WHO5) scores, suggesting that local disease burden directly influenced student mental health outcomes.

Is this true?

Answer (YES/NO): NO